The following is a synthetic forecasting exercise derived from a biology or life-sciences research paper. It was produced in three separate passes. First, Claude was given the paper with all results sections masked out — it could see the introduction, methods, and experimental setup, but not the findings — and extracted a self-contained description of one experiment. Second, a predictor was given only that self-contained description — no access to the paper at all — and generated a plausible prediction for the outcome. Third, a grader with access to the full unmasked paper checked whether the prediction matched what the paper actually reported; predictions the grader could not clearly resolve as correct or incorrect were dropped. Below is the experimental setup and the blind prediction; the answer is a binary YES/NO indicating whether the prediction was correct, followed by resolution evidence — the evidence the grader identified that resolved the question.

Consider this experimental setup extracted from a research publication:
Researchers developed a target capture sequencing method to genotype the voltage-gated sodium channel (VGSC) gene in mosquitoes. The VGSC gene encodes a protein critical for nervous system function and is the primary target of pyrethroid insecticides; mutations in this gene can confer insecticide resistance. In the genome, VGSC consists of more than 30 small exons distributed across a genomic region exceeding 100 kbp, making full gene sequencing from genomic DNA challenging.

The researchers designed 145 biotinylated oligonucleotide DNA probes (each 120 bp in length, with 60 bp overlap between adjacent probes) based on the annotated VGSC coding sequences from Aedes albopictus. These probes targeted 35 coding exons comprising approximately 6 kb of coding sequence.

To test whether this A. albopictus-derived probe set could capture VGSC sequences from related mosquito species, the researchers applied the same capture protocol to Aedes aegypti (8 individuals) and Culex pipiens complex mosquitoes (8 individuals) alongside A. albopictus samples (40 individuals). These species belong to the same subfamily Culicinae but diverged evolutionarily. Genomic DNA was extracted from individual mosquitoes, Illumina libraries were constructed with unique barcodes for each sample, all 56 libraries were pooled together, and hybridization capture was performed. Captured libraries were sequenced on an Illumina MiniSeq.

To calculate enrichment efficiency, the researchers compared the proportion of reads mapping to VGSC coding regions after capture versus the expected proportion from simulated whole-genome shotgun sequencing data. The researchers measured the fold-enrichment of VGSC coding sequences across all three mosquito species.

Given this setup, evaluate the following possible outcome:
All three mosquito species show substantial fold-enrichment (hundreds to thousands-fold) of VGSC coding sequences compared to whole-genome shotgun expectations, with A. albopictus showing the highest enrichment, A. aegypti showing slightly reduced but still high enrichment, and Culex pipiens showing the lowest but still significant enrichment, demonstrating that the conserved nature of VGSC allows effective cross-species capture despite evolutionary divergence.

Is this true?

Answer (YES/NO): NO